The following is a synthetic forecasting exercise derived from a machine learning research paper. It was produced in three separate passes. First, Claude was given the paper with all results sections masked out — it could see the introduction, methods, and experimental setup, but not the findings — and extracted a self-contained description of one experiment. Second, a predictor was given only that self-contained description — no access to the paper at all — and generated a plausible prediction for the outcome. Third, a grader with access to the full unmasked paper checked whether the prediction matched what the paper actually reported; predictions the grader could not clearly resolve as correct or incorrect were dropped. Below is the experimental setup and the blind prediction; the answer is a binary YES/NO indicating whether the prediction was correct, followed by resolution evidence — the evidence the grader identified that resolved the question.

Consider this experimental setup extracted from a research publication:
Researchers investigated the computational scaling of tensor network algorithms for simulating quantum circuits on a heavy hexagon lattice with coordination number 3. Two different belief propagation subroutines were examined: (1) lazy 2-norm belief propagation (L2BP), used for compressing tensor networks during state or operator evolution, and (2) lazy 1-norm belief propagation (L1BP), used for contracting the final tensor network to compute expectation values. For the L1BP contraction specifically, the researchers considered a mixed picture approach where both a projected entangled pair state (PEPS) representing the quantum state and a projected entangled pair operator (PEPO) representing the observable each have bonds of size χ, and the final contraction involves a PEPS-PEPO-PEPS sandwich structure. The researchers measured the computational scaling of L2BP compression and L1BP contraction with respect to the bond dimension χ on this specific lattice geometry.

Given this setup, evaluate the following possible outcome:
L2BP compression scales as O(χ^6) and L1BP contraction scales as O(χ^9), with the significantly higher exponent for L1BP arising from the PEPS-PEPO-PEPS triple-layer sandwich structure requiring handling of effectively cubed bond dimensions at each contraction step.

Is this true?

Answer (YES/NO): NO